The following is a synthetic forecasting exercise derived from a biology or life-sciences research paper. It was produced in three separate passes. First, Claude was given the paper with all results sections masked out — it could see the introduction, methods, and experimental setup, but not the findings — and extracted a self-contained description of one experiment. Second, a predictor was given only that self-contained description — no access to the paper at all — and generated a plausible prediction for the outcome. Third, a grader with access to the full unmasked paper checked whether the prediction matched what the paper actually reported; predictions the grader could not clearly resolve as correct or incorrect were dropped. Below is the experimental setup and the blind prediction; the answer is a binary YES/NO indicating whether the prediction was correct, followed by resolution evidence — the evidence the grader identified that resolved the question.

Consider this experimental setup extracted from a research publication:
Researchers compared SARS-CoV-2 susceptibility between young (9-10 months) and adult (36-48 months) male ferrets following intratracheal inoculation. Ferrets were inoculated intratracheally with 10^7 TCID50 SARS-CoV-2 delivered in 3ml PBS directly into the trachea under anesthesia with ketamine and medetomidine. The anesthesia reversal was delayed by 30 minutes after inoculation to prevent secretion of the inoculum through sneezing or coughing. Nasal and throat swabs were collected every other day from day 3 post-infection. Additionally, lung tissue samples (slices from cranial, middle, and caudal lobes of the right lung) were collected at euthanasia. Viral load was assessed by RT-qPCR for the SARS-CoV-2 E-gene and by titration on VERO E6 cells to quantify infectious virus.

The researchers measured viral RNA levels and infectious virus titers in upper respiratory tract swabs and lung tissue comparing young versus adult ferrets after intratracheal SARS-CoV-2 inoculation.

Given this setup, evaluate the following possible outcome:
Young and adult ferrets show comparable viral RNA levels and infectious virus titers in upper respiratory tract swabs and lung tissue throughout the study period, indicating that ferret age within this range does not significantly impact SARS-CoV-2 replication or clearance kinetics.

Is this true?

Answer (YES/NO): NO